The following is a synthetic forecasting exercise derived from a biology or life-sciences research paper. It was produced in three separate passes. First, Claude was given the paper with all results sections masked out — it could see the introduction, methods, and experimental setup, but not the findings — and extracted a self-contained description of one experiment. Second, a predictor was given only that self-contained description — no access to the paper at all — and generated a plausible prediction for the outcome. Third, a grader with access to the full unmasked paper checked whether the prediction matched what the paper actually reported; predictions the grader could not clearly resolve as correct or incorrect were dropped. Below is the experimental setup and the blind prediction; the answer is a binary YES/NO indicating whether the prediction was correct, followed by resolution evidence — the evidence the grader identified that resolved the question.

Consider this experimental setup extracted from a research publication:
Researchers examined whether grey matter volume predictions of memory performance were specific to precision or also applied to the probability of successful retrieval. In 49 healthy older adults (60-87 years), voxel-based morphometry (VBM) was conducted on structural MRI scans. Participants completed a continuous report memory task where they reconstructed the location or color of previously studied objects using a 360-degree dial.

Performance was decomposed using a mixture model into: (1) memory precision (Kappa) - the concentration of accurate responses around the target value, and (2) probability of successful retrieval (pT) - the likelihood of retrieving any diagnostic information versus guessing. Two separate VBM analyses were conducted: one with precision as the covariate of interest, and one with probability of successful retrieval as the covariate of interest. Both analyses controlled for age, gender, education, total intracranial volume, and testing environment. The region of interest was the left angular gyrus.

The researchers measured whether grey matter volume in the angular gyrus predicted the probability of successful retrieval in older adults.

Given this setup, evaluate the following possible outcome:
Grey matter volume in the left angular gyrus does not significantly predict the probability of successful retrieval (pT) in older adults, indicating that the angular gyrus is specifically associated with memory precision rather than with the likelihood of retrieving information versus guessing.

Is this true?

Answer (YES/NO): YES